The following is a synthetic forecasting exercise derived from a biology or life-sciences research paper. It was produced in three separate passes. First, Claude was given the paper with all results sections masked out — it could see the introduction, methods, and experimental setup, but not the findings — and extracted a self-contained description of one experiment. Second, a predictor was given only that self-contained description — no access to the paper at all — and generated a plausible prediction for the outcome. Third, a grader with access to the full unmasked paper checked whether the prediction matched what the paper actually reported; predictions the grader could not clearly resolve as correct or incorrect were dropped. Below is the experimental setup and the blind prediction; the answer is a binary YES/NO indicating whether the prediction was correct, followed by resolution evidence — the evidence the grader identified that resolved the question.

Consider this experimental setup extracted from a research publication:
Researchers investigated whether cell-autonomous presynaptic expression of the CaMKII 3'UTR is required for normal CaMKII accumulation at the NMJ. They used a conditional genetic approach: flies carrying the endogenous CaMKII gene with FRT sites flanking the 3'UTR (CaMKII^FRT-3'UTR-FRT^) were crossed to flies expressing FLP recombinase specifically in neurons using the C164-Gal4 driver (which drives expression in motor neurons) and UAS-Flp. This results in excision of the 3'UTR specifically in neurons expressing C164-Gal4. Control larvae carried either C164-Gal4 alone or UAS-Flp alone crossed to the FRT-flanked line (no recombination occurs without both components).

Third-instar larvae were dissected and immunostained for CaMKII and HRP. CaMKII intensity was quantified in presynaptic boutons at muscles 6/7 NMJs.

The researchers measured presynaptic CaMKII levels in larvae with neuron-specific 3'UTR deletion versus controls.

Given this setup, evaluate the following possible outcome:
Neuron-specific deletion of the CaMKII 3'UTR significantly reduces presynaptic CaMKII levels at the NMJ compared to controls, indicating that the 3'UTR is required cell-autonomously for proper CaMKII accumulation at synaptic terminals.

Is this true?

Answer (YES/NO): YES